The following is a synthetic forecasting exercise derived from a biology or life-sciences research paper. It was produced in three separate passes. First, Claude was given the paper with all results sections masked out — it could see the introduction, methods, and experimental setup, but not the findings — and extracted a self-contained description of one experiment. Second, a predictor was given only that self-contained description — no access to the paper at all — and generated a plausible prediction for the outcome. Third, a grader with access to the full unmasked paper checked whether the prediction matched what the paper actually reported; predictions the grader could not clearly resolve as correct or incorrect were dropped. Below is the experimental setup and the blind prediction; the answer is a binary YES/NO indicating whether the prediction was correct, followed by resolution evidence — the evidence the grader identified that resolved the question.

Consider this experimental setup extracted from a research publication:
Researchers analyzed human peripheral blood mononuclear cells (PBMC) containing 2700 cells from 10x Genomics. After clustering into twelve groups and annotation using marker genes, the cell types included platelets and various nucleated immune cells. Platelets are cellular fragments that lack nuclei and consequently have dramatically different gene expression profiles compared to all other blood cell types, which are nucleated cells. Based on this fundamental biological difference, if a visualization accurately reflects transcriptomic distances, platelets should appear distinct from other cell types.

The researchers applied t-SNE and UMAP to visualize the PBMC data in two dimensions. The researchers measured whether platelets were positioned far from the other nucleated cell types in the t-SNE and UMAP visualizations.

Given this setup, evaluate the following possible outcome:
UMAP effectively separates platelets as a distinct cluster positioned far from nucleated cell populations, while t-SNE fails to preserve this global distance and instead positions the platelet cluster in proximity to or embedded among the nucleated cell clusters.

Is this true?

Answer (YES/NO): NO